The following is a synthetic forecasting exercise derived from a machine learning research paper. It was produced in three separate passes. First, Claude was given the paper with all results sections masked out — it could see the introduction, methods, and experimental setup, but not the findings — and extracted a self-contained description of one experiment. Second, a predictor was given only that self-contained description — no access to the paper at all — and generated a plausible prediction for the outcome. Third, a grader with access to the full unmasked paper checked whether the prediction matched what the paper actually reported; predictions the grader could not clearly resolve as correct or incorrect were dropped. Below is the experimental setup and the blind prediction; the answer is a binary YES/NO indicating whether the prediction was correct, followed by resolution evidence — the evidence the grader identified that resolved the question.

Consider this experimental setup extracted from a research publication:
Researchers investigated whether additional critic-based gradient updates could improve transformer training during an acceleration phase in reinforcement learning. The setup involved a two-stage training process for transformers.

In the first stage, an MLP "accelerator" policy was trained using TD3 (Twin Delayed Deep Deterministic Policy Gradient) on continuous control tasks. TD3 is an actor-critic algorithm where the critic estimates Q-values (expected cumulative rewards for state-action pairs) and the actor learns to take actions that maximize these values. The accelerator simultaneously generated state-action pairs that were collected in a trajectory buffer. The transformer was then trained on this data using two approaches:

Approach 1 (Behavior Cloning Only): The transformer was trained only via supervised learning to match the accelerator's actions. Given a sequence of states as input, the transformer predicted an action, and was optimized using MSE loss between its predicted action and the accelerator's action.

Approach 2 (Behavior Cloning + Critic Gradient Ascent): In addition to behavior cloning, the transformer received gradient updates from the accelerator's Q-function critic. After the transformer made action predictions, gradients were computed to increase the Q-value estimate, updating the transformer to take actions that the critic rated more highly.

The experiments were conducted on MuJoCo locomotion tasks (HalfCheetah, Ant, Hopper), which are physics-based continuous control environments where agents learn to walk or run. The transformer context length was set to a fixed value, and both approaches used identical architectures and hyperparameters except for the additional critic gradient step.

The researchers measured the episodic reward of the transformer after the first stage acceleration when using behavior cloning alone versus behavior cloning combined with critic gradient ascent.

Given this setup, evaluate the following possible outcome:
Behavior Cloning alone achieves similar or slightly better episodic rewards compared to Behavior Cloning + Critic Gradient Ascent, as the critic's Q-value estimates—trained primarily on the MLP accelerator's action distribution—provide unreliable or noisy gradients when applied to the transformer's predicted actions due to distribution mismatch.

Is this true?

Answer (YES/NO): NO